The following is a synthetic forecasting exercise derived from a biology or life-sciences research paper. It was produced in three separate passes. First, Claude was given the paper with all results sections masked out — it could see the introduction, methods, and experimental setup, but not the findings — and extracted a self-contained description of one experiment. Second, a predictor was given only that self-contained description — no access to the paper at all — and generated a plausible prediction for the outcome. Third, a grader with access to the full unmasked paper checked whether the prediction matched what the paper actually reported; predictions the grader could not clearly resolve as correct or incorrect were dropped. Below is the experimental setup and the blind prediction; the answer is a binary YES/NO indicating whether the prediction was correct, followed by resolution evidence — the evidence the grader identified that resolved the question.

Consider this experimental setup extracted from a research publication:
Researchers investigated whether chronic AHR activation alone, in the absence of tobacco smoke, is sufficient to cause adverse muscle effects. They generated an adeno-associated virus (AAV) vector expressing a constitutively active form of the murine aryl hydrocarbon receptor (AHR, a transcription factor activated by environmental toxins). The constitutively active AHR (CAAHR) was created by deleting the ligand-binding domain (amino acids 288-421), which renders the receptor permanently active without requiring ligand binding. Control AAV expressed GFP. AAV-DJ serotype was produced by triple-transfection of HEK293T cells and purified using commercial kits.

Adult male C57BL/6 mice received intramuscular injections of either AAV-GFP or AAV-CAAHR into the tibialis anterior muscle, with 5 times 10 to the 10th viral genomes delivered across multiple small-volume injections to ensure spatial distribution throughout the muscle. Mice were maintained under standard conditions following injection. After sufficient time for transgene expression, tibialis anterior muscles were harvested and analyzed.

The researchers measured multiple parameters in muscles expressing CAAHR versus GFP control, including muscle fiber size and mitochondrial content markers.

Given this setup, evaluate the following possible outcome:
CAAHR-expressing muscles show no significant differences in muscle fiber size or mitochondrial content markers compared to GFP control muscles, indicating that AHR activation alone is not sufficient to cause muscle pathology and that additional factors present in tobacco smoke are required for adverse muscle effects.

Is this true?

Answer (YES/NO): NO